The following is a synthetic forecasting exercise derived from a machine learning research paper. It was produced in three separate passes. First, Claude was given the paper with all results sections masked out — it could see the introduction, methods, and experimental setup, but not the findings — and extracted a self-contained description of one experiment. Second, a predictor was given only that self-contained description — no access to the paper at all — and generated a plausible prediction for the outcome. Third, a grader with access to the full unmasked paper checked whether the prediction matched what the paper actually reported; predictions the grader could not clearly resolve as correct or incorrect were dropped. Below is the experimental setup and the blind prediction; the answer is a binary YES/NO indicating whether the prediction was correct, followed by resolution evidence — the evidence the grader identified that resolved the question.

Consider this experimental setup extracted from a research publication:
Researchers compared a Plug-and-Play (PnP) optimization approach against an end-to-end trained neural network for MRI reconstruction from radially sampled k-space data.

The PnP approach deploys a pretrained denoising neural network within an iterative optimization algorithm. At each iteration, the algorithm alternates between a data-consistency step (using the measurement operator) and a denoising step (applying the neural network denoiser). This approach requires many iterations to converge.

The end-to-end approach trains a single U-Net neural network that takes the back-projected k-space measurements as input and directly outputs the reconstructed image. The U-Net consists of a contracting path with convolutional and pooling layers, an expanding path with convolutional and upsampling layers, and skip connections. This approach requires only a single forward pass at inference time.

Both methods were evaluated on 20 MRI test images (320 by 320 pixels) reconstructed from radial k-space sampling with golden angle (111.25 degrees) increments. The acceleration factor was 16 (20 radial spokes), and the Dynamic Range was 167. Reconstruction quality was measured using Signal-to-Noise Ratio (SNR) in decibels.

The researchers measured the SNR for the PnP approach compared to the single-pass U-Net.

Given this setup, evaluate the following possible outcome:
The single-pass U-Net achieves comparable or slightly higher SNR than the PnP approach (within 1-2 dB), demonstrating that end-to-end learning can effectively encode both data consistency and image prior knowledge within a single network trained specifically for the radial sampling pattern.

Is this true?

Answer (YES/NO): NO